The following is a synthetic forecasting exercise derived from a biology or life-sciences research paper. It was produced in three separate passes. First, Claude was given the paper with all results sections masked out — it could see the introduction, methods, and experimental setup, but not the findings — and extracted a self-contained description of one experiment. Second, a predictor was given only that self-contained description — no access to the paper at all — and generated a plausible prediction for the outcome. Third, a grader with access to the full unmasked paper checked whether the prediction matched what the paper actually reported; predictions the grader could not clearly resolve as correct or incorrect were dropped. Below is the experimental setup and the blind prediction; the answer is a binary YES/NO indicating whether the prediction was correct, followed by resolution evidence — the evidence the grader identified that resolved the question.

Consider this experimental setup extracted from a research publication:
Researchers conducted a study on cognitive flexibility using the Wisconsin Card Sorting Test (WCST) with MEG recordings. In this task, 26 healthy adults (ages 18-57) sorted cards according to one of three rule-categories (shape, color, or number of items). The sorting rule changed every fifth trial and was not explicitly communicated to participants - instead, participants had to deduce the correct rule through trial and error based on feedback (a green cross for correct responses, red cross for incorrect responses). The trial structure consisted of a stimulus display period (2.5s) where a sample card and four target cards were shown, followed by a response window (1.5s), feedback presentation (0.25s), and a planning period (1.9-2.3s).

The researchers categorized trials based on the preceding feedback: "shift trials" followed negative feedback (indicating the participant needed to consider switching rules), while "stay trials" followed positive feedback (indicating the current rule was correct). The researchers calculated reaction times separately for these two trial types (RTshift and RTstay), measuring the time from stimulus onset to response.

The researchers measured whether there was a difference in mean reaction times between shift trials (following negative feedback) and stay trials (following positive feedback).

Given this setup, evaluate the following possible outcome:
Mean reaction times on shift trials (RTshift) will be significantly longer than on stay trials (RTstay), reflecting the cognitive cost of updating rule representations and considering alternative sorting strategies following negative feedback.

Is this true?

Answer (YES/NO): YES